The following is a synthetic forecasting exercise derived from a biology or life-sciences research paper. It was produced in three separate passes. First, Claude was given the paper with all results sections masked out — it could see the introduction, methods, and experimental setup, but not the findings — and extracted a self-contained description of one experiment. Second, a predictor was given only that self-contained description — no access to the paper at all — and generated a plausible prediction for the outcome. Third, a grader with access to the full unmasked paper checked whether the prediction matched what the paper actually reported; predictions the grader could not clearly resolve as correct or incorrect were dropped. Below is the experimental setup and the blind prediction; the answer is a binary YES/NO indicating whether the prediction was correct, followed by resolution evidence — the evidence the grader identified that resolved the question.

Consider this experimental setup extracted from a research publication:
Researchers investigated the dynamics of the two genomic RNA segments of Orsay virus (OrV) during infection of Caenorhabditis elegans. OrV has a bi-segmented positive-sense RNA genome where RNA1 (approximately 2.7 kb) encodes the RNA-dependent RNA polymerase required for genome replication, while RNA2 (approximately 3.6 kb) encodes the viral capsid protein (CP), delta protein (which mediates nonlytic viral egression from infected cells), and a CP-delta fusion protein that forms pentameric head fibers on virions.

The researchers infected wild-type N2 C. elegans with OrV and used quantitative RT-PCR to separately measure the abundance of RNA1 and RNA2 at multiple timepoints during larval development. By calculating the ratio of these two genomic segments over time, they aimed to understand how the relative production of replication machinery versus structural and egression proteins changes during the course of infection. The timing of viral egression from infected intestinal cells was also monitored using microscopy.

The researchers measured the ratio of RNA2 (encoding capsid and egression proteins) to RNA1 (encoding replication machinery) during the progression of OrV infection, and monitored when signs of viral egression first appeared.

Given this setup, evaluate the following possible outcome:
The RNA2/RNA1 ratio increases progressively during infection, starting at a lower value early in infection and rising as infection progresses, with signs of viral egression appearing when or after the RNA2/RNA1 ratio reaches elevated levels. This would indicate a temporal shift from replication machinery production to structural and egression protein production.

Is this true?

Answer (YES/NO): NO